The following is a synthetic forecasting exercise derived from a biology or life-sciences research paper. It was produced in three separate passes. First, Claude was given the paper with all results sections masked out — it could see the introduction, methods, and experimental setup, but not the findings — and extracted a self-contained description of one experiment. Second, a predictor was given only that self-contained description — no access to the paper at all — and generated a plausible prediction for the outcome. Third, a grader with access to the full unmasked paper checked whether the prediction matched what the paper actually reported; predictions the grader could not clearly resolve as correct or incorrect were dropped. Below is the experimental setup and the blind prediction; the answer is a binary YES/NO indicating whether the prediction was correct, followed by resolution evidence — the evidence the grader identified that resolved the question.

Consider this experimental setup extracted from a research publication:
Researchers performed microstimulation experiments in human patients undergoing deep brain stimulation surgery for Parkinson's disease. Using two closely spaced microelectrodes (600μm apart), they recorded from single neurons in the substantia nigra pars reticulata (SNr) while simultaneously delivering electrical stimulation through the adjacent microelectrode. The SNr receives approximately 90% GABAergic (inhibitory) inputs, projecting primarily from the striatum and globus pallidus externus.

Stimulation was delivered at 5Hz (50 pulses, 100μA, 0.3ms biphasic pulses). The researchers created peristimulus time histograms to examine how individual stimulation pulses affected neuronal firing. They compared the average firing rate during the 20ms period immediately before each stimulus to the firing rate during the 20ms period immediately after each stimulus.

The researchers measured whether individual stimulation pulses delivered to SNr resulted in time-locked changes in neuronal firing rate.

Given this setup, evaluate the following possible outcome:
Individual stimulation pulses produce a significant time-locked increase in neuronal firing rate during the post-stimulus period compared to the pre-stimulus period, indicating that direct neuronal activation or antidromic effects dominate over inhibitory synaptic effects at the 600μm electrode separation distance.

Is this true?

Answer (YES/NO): NO